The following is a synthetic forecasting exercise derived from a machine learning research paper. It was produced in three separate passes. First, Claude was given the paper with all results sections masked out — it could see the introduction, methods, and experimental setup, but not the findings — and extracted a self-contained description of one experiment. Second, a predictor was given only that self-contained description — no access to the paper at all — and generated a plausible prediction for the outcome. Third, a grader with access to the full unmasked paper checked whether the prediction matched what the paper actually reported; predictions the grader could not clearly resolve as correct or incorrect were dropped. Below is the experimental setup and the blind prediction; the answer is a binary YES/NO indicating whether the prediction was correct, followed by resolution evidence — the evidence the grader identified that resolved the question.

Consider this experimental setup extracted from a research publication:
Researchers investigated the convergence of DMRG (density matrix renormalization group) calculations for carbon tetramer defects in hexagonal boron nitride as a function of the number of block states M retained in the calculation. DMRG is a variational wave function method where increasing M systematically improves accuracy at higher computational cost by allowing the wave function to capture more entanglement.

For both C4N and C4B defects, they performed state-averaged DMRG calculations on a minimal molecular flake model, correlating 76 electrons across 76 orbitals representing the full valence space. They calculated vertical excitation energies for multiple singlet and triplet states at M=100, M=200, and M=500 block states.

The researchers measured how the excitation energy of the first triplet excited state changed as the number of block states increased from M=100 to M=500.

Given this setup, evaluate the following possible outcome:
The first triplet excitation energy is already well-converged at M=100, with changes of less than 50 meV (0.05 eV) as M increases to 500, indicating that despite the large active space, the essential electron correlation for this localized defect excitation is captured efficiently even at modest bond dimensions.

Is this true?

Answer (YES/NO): NO